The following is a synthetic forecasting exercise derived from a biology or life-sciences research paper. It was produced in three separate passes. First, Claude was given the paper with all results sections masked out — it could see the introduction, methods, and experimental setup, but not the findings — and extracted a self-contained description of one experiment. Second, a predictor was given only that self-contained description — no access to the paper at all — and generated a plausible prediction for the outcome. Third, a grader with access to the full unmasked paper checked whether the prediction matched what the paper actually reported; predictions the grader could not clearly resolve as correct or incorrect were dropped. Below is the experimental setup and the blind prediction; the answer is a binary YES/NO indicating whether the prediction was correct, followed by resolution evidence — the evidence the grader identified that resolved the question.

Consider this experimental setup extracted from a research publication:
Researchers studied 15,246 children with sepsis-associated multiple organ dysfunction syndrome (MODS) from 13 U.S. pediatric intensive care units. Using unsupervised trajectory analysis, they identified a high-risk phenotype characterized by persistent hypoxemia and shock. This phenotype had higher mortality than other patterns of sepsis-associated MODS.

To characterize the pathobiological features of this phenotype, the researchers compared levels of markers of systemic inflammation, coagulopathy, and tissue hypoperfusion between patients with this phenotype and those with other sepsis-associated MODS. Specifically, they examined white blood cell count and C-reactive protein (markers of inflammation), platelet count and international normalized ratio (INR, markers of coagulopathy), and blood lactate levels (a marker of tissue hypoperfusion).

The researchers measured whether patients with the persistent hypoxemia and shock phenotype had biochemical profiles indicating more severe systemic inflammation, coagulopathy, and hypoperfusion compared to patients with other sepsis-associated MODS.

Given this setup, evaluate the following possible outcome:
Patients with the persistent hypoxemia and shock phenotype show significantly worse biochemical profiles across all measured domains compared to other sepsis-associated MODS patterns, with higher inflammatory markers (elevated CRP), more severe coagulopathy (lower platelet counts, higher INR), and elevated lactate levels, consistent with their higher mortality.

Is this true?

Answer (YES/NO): YES